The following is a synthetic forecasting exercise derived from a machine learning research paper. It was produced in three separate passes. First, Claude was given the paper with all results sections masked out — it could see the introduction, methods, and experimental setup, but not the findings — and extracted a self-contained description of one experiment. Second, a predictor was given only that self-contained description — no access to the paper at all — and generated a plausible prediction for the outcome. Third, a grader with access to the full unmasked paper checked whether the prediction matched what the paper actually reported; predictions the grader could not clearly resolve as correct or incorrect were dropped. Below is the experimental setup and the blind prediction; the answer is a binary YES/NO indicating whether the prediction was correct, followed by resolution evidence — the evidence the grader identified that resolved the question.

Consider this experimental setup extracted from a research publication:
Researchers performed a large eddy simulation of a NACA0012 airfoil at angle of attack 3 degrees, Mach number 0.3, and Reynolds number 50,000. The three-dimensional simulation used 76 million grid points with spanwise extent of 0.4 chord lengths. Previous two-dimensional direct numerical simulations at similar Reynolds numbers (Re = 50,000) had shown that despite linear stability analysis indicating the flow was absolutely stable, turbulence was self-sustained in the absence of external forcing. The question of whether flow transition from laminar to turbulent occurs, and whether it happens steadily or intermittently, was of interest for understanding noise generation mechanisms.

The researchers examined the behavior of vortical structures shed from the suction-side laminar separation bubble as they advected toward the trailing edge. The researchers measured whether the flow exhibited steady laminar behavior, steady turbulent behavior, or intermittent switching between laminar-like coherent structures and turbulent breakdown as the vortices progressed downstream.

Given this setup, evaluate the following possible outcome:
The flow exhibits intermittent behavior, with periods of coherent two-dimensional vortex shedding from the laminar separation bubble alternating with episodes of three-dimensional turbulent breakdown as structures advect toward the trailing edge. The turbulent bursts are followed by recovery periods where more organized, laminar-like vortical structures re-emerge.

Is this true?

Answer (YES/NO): YES